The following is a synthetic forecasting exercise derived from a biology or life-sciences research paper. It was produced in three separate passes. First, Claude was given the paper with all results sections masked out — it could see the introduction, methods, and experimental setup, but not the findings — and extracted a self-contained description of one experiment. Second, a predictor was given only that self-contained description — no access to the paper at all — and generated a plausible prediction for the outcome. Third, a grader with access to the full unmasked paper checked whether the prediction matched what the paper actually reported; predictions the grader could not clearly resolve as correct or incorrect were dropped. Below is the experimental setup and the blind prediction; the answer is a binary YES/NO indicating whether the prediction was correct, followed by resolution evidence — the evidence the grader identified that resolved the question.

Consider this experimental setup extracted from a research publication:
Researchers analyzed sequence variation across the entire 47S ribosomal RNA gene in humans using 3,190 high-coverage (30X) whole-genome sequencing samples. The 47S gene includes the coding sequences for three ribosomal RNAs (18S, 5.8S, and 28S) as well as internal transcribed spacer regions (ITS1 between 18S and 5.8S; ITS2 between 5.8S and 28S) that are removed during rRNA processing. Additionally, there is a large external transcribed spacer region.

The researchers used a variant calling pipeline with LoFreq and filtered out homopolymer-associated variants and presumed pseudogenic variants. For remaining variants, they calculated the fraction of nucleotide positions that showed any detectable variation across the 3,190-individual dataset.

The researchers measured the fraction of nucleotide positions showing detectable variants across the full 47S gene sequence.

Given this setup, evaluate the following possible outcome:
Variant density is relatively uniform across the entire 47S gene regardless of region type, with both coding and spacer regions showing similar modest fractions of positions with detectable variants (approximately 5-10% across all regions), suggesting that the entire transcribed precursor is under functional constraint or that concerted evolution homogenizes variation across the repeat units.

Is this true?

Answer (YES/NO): NO